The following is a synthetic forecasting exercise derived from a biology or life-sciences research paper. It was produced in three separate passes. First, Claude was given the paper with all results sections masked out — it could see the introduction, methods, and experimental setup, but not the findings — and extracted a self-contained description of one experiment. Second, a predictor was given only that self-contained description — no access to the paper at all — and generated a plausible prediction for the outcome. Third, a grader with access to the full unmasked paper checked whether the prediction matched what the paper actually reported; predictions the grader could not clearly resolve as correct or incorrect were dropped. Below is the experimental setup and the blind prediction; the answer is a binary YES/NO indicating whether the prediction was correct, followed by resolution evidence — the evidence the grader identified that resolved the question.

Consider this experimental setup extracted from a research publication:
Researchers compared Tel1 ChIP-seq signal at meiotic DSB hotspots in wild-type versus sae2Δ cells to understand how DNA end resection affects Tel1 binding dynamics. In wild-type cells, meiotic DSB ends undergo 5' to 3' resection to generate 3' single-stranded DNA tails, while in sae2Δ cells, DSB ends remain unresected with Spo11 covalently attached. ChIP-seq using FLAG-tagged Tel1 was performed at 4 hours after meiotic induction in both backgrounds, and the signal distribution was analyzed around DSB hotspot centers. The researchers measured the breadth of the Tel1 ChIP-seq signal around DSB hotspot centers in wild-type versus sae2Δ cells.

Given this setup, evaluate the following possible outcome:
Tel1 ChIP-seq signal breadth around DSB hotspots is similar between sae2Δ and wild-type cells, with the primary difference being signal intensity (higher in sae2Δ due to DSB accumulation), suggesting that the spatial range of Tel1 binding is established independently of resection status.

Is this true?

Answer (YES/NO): NO